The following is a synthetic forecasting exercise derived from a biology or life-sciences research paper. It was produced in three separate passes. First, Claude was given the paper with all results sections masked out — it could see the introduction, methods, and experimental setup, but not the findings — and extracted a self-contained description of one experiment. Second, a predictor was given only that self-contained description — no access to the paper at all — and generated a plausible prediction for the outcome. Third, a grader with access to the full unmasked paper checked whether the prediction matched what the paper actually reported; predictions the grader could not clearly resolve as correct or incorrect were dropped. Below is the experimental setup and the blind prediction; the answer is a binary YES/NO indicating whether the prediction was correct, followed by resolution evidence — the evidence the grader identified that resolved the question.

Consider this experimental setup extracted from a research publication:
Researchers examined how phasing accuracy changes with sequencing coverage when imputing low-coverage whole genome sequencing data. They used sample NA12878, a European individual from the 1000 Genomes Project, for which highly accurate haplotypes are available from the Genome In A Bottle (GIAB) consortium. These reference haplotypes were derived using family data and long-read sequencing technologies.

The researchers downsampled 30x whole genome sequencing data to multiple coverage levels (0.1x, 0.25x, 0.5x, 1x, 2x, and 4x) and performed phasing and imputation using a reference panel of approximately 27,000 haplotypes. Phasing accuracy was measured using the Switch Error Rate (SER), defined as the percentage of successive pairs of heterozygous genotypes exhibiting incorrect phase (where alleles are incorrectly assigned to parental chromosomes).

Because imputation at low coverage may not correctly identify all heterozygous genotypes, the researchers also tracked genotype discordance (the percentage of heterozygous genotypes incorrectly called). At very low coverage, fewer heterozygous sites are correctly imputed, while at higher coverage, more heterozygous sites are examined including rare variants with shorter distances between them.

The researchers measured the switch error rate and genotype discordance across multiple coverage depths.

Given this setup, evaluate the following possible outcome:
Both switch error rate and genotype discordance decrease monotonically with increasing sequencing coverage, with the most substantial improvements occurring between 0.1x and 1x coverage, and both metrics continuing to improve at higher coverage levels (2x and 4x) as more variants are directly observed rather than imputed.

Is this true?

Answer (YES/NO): NO